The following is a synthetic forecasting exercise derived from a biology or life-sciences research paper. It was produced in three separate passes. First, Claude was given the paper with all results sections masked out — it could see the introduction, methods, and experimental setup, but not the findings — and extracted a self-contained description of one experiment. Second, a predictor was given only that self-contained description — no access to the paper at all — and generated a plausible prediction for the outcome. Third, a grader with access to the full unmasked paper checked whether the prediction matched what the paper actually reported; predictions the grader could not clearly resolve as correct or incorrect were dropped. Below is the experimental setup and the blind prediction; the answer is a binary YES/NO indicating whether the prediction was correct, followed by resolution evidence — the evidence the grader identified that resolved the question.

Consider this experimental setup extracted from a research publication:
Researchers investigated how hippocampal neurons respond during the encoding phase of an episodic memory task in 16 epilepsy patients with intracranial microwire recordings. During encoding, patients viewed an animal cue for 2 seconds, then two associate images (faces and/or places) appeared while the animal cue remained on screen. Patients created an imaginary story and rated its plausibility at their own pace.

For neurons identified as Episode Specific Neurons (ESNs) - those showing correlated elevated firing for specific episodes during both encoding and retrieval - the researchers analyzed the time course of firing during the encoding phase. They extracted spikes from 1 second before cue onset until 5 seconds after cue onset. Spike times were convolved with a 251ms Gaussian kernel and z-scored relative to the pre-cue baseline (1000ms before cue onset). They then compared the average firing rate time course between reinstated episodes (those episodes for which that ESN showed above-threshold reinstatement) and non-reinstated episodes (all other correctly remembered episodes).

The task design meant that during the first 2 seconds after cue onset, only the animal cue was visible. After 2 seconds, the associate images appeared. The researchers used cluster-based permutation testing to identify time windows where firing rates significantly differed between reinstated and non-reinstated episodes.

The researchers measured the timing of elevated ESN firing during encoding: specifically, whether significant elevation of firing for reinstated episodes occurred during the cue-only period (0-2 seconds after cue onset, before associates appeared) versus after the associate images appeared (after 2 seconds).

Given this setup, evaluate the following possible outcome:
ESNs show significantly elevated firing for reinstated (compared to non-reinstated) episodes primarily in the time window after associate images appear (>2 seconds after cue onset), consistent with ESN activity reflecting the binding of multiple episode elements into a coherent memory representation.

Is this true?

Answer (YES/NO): YES